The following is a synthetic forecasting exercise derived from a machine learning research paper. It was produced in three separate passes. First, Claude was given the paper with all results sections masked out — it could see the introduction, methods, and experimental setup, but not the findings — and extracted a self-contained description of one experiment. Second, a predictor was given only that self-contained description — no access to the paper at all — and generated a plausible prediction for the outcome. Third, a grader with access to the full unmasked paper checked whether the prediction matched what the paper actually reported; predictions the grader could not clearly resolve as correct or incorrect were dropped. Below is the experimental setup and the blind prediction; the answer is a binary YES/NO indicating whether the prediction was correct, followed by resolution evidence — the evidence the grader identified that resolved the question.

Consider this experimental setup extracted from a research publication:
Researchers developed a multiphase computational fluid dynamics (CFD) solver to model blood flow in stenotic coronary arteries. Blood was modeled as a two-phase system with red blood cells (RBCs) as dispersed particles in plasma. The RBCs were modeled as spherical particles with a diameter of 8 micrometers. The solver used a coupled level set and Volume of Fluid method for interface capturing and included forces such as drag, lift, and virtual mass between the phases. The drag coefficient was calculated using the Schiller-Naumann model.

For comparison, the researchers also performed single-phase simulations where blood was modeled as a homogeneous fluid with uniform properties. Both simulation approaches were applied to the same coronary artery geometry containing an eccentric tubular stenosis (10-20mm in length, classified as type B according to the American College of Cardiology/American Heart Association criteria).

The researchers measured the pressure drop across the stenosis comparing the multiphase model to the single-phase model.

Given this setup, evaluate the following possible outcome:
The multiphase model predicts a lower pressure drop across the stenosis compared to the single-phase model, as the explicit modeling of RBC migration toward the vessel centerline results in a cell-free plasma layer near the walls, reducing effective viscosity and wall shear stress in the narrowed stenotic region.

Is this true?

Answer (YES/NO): YES